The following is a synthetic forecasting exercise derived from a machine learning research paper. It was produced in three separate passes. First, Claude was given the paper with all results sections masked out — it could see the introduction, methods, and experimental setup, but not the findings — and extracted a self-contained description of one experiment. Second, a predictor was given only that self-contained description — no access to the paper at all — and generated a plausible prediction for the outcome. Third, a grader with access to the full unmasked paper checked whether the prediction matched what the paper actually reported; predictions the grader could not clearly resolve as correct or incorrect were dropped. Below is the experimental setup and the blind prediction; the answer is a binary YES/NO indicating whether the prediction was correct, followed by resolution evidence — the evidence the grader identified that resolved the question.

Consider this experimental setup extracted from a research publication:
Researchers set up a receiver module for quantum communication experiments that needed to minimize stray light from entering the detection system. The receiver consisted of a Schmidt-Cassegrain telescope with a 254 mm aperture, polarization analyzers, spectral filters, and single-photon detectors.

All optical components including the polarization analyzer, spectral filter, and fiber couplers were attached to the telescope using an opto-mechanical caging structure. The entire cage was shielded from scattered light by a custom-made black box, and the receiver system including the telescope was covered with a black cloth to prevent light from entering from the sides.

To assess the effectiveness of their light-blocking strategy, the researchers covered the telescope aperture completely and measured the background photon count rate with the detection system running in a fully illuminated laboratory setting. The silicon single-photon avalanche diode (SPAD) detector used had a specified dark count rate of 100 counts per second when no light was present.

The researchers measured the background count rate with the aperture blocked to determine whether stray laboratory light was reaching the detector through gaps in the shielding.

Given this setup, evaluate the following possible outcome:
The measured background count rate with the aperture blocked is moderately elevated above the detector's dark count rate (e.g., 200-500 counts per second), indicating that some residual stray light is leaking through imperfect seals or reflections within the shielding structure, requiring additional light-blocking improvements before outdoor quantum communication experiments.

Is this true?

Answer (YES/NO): NO